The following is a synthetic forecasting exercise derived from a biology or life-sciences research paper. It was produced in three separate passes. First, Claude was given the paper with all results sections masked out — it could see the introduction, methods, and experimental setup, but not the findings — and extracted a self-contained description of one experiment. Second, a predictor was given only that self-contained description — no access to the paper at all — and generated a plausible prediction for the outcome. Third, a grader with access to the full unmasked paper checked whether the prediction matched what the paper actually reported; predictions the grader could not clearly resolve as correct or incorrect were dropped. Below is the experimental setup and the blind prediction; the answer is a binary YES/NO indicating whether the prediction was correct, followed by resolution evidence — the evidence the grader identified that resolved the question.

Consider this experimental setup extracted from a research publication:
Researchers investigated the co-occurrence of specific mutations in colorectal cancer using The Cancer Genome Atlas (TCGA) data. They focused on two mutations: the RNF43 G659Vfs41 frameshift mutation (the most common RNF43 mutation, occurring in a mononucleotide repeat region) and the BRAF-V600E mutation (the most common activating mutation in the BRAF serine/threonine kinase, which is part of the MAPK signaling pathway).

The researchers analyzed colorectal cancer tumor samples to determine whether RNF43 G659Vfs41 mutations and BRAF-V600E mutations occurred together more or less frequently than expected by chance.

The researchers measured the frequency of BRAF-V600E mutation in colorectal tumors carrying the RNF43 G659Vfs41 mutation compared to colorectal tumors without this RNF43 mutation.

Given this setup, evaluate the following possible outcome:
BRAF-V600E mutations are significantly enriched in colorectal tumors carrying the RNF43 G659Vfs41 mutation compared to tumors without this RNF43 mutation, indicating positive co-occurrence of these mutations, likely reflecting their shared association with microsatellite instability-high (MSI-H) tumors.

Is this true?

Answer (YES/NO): YES